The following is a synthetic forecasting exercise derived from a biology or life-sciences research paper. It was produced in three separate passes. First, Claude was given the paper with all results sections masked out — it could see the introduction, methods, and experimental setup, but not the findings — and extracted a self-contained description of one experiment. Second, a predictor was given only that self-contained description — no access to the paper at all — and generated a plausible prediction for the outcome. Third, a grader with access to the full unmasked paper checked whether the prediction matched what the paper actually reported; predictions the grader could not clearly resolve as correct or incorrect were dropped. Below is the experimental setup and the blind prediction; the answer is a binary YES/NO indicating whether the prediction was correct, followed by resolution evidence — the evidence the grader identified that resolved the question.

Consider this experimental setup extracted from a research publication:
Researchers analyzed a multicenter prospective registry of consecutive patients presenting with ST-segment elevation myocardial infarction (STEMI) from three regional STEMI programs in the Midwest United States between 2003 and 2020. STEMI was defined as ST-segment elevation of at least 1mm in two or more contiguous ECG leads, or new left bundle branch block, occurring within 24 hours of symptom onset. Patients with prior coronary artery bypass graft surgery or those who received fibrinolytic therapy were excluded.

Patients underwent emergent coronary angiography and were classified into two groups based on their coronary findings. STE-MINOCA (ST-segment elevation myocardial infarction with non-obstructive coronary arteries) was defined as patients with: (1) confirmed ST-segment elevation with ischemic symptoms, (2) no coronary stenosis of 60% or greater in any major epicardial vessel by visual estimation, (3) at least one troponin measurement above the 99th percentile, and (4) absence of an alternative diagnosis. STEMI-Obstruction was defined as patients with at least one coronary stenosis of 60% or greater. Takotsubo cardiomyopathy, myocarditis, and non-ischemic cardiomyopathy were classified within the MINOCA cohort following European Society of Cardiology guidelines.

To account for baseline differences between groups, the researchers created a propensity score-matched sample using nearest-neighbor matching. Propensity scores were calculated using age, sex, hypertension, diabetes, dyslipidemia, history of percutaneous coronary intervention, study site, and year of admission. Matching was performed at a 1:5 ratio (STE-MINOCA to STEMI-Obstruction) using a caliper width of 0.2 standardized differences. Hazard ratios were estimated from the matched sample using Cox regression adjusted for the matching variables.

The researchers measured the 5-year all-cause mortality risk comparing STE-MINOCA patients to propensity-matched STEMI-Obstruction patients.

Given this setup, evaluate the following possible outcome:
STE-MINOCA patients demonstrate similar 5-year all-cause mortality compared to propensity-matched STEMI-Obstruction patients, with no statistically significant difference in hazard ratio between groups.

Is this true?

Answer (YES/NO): YES